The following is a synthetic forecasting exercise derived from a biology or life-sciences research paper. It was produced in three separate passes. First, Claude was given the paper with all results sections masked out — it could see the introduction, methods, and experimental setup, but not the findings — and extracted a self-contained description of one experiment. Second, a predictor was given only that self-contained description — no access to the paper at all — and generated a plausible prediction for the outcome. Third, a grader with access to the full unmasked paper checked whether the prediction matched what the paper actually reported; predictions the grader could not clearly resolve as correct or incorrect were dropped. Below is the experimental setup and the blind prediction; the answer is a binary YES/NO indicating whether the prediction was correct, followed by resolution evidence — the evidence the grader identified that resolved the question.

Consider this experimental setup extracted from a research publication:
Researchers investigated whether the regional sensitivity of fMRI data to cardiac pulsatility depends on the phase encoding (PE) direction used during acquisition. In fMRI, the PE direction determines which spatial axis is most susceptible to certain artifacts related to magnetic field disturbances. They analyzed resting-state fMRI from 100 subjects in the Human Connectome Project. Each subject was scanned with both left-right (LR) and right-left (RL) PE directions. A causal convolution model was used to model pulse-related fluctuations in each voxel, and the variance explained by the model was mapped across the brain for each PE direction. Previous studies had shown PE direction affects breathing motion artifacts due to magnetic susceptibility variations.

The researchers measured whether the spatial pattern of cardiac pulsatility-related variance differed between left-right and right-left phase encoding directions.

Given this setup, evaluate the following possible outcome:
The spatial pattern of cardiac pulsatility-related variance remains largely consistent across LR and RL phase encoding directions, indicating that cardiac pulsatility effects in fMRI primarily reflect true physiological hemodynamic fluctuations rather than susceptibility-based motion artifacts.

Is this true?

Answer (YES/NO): NO